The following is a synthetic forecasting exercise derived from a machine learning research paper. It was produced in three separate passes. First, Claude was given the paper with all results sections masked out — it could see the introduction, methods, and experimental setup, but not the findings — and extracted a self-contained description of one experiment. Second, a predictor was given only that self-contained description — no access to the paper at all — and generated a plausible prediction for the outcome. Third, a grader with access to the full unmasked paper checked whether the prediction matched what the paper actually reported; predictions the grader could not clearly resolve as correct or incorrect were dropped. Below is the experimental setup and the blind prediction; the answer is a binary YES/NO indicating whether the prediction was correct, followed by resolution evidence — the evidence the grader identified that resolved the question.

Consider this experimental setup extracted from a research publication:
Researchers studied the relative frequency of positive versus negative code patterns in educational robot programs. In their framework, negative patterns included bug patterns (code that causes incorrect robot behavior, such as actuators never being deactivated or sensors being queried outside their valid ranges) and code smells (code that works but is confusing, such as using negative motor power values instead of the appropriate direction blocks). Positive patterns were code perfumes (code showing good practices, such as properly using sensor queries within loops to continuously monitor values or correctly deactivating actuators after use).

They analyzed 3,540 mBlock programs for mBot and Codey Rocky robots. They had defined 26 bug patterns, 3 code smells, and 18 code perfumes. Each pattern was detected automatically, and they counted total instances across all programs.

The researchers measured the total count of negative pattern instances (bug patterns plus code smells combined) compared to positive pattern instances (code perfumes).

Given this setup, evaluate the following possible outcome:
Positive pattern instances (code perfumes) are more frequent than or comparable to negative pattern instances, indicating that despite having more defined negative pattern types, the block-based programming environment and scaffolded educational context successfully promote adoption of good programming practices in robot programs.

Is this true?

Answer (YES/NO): YES